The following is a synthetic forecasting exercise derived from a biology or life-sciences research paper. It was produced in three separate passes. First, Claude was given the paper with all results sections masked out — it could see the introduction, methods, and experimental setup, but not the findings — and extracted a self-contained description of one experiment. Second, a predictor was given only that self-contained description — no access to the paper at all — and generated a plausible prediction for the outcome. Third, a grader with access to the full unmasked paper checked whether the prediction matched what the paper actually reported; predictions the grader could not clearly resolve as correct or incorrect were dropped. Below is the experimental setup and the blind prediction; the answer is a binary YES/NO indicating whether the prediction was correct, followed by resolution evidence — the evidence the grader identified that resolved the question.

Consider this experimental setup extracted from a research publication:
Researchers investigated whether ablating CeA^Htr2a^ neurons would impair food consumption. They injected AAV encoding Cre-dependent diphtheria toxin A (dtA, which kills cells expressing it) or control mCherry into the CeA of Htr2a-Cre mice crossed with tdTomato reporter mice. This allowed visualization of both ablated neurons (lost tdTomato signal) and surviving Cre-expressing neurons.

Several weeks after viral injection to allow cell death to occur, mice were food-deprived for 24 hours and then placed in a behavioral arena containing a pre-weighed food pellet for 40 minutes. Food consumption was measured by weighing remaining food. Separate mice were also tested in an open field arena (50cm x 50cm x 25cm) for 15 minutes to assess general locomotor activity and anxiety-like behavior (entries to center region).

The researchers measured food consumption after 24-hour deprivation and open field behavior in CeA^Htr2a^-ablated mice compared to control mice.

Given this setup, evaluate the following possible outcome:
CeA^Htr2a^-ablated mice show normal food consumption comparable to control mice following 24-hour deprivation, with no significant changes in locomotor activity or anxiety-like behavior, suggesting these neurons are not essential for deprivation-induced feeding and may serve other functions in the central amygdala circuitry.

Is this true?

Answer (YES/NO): NO